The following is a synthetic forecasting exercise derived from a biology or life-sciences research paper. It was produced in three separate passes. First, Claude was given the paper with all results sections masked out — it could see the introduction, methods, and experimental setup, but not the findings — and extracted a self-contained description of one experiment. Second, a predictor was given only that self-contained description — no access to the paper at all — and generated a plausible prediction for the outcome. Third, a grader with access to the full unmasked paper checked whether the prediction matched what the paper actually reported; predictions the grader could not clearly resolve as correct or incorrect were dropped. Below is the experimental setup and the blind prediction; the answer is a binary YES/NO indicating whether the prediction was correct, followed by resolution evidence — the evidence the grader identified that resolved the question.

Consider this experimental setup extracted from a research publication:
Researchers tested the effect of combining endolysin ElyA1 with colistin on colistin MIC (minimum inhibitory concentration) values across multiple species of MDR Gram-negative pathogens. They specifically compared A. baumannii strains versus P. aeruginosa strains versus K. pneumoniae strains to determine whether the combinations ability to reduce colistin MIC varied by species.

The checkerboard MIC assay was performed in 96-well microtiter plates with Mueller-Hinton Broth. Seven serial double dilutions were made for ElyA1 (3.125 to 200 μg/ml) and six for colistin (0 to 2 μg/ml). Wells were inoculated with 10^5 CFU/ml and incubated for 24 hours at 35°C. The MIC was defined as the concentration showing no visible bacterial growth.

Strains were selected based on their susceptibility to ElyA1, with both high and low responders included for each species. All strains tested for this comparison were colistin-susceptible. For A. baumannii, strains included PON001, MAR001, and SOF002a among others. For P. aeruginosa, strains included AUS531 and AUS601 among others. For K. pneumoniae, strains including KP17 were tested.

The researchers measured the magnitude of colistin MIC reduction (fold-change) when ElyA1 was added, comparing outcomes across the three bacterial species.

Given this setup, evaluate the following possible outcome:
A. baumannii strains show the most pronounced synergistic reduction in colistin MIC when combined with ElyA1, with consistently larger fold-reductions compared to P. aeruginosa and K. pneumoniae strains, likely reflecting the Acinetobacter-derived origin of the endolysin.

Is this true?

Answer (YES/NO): NO